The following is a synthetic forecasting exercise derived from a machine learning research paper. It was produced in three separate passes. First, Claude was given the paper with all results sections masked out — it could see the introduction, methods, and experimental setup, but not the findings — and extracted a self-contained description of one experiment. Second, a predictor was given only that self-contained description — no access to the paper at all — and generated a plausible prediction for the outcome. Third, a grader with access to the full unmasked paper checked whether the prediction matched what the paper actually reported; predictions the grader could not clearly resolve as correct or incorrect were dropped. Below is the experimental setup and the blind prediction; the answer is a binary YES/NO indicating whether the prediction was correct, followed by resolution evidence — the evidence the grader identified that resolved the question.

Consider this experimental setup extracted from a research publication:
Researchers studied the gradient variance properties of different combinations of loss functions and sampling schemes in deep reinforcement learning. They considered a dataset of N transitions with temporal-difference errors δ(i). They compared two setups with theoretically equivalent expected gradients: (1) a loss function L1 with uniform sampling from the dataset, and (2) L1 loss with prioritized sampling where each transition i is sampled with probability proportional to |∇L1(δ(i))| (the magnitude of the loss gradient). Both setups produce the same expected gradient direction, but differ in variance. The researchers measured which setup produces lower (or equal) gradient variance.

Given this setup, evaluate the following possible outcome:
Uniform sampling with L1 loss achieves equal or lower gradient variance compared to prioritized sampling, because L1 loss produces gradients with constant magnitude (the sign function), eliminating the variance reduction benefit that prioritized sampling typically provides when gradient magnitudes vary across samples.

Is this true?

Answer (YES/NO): NO